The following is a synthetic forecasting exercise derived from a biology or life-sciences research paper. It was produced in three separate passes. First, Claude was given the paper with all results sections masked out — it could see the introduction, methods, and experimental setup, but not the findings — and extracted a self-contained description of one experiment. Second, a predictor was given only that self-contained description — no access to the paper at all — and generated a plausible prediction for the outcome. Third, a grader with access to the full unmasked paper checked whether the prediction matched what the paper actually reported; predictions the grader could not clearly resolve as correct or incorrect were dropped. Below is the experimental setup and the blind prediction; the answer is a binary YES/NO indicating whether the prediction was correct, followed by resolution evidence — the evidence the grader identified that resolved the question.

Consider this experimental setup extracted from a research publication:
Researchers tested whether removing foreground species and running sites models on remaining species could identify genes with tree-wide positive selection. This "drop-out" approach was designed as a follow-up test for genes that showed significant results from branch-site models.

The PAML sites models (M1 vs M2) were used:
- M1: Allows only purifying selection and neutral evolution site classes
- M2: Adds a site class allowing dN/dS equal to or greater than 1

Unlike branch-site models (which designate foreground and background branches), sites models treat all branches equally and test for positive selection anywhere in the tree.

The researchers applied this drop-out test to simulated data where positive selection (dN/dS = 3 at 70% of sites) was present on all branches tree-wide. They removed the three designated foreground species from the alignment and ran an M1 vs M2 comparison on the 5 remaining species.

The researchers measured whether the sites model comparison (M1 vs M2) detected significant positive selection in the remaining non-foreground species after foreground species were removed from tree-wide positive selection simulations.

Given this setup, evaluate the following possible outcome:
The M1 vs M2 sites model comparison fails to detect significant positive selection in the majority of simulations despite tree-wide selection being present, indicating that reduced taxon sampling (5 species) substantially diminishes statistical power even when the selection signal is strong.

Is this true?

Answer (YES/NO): NO